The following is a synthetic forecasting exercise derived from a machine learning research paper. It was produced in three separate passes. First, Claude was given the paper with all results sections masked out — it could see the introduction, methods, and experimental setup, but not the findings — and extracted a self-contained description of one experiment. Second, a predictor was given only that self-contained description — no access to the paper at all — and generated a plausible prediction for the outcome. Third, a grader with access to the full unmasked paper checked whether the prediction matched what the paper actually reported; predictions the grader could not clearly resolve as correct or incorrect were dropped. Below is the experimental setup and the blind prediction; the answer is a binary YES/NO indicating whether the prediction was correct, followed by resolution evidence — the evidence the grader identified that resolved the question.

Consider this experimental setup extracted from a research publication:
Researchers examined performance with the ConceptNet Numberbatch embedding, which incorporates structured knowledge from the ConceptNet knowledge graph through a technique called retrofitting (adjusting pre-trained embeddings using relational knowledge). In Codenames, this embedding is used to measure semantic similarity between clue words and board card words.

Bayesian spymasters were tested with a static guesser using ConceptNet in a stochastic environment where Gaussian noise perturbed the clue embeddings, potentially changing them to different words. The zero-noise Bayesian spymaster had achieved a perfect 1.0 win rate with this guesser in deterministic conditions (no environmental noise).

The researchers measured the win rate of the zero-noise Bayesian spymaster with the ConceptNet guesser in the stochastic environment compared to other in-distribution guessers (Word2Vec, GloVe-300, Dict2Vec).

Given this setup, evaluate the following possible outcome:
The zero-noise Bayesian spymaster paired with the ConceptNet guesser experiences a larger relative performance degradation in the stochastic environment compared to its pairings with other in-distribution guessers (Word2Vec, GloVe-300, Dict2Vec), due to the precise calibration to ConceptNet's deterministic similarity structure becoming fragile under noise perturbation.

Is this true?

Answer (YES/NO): YES